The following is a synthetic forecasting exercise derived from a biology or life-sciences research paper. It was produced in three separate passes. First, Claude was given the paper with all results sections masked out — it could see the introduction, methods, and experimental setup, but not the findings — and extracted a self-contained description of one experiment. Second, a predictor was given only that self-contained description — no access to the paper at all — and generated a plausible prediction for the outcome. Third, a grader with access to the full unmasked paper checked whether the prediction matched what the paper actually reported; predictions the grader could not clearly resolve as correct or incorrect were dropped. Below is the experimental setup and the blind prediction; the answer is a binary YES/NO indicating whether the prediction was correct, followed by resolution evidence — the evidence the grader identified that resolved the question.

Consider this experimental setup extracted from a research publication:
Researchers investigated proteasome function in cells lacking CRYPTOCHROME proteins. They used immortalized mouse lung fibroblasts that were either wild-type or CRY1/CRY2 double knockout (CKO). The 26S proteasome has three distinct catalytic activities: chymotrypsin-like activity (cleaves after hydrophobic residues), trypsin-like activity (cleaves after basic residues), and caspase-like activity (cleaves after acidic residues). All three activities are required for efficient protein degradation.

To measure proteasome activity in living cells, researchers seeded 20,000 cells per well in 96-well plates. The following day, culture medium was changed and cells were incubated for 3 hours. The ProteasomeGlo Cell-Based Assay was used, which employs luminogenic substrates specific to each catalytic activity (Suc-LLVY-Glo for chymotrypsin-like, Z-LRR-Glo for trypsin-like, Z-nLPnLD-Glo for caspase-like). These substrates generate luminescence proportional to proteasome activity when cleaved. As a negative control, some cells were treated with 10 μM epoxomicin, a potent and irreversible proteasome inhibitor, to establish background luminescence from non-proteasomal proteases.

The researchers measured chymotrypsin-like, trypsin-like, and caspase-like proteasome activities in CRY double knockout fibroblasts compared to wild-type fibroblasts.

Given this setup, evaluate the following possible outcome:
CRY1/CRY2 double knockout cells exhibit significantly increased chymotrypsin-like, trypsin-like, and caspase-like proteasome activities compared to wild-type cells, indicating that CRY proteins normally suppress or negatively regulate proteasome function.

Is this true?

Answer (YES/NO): NO